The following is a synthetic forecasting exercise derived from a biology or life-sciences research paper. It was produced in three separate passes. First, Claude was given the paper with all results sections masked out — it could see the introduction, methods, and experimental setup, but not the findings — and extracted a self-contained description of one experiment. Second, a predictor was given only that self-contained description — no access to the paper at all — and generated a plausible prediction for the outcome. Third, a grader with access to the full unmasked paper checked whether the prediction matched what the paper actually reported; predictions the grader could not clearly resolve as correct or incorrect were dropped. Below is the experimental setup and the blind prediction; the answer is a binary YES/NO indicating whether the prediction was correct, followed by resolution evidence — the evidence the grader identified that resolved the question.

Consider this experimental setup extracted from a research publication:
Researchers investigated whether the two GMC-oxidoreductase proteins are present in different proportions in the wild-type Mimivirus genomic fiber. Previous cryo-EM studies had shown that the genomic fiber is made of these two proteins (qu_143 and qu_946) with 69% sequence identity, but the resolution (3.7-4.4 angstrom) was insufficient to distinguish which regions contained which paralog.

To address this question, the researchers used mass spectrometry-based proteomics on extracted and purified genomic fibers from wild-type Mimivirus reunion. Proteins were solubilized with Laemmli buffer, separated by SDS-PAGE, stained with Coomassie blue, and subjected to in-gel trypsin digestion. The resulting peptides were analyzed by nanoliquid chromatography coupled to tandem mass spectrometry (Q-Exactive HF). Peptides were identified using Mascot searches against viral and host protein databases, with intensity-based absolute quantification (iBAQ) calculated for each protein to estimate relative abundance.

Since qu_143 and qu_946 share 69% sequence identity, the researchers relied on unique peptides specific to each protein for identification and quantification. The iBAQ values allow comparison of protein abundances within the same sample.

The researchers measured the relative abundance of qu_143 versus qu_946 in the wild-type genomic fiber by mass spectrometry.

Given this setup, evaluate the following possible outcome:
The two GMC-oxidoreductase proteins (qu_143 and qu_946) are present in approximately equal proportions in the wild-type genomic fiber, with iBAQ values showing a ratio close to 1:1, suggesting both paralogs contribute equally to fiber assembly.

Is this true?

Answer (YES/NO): NO